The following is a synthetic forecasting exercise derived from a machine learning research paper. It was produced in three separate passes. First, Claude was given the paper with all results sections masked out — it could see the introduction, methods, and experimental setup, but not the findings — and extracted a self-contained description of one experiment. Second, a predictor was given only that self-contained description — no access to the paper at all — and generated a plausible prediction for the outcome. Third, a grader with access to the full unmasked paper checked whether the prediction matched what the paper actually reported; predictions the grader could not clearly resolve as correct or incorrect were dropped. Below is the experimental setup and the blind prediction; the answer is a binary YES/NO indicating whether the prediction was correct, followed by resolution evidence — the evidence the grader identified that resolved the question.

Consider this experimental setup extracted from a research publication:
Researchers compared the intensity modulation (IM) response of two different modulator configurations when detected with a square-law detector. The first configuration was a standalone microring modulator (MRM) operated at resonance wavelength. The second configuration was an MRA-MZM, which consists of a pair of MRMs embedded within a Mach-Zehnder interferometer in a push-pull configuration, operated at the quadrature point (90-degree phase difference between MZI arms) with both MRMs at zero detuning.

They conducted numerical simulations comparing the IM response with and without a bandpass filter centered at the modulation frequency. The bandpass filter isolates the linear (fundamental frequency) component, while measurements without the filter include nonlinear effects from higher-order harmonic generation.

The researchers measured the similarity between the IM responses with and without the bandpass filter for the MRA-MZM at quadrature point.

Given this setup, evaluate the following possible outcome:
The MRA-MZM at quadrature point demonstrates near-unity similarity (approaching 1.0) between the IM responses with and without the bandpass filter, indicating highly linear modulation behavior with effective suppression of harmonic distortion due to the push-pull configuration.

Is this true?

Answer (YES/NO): YES